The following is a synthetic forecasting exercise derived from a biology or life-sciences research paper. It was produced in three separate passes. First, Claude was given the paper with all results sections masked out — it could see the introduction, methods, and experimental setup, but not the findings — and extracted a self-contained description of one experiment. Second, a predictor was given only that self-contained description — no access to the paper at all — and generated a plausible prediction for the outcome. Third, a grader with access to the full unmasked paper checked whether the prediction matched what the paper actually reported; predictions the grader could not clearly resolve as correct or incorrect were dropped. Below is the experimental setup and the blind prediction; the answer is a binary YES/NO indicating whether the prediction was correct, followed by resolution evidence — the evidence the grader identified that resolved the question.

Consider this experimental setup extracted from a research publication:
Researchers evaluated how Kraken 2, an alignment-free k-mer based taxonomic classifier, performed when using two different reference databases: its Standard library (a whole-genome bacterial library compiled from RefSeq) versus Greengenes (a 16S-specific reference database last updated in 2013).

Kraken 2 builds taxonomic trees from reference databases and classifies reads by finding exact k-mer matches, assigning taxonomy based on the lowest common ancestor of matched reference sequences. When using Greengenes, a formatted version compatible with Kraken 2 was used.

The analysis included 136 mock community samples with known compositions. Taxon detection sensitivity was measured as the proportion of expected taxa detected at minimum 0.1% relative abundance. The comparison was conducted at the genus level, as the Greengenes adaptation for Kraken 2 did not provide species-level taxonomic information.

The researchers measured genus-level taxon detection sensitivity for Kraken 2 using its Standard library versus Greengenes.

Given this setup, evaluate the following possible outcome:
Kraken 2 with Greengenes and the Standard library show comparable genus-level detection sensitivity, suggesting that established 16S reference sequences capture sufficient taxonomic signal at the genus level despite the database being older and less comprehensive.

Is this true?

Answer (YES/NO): NO